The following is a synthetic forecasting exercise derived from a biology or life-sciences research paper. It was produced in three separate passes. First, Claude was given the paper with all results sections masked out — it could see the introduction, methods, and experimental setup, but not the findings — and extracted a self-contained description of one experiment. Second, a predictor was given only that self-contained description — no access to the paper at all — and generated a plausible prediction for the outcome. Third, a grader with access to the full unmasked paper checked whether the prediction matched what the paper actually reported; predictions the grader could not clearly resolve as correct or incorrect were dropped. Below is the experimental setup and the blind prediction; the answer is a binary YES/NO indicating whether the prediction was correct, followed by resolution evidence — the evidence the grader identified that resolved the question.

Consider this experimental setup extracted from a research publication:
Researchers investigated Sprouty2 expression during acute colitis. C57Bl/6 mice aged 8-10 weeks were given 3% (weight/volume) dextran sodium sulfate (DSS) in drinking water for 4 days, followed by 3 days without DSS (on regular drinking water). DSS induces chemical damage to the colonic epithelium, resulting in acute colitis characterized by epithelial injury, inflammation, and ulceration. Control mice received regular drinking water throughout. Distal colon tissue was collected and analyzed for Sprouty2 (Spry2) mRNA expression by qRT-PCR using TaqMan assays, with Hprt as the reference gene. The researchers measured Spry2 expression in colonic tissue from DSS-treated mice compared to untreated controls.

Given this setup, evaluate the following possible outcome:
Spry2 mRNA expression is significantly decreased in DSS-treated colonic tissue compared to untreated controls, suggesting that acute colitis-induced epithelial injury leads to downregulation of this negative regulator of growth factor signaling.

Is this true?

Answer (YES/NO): YES